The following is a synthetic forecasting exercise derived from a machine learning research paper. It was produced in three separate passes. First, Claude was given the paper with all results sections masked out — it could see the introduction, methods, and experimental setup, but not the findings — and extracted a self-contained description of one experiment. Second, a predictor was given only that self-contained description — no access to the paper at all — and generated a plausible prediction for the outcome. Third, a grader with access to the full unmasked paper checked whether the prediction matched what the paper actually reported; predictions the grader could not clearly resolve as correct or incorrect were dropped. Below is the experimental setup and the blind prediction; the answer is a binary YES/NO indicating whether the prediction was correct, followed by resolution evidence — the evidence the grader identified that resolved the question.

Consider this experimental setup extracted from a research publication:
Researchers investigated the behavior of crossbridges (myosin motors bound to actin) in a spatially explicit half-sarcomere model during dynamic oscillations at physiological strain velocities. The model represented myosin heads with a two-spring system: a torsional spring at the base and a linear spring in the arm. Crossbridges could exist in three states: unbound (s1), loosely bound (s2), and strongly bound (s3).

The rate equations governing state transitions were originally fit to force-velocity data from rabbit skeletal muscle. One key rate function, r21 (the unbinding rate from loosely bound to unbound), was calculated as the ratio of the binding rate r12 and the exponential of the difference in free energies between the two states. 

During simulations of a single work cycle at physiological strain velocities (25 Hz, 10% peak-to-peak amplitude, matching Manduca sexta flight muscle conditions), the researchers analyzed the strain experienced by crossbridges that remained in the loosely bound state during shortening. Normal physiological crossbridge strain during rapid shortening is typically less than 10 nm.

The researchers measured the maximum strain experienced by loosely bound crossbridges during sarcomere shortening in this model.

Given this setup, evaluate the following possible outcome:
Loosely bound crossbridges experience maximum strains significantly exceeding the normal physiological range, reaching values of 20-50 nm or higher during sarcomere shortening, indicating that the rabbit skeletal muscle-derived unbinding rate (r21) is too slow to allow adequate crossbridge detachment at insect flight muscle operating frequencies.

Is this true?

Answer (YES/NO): YES